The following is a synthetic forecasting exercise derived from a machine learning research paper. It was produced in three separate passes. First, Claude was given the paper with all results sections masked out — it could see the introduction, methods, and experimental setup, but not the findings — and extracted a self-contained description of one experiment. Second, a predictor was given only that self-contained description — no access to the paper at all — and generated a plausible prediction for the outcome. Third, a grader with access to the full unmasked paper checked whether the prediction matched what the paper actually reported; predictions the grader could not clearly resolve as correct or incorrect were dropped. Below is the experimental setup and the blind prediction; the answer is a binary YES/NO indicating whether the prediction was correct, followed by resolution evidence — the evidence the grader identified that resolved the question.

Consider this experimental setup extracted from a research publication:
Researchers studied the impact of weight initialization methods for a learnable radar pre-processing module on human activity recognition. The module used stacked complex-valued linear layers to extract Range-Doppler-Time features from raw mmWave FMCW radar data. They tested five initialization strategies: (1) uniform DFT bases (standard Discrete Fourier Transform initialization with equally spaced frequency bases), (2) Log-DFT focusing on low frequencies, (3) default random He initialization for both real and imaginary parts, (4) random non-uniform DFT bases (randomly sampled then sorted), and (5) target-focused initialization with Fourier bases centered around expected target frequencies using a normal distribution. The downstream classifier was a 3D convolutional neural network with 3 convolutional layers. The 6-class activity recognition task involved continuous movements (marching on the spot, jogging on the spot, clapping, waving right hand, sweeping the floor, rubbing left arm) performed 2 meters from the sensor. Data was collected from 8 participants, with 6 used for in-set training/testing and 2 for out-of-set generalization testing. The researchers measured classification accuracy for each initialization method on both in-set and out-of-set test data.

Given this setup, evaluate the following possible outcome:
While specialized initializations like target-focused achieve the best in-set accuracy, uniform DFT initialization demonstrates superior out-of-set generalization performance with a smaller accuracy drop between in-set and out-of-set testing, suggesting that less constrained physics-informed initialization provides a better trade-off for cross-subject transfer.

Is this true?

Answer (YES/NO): NO